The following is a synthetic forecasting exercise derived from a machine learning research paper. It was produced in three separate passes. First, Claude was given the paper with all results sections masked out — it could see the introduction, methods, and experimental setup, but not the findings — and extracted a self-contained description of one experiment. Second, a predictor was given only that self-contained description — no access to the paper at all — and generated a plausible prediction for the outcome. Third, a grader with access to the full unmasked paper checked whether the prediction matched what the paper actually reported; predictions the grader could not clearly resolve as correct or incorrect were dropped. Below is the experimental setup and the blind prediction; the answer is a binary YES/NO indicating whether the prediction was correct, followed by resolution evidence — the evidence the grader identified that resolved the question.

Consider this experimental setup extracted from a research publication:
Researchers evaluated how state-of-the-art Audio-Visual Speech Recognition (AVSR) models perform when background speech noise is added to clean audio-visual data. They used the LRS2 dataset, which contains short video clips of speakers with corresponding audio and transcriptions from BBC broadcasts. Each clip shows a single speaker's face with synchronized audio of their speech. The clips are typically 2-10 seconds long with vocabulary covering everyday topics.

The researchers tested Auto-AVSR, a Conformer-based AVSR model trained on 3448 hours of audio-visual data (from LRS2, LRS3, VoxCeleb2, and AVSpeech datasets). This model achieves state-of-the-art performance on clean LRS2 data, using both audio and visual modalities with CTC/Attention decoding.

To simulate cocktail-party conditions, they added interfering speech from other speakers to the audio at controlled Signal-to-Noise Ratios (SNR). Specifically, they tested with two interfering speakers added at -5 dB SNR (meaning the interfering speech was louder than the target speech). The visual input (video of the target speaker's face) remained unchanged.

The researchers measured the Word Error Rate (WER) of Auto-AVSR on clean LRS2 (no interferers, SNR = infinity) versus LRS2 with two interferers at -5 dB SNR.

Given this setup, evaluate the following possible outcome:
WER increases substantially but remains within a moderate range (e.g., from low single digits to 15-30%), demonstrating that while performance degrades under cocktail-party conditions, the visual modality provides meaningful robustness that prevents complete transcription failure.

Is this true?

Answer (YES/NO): NO